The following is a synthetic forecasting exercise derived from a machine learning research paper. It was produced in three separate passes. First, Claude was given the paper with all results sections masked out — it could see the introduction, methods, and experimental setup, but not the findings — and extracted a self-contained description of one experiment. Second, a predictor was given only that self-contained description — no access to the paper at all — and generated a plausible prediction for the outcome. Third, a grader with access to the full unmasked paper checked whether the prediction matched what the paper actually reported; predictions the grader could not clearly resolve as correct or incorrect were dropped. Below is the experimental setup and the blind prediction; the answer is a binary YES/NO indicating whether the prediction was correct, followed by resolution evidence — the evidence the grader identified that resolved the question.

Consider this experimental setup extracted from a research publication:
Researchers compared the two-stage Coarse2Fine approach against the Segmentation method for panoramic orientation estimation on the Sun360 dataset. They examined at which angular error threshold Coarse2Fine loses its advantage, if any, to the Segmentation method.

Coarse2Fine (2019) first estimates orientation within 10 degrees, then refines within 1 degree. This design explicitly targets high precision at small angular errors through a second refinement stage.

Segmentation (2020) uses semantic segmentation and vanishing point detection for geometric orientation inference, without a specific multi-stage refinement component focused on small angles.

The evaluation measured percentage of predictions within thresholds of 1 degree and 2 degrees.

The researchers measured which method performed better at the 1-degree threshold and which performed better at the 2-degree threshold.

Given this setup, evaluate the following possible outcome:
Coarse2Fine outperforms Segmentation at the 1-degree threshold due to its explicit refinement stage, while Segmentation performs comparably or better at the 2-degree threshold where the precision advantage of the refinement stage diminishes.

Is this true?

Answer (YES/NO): YES